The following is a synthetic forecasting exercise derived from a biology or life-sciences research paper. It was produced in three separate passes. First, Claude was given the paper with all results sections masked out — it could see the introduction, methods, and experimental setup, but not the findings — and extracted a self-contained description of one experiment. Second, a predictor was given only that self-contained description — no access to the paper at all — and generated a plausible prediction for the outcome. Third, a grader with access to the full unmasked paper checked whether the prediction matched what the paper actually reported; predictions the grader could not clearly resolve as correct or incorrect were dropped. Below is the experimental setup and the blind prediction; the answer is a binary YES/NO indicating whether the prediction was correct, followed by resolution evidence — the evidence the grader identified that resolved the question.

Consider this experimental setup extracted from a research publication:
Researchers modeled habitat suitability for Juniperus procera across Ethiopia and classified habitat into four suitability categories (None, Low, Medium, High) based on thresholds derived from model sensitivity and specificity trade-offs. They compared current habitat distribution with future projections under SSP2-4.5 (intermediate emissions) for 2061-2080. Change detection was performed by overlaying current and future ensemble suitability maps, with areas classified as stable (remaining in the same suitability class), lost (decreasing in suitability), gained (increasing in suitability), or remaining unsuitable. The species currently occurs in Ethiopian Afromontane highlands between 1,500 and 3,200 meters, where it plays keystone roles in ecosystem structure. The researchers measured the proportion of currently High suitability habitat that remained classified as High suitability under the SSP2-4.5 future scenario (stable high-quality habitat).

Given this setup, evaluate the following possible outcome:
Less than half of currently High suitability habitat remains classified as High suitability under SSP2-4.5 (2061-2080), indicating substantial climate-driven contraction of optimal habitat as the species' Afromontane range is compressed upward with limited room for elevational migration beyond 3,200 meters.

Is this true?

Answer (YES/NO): YES